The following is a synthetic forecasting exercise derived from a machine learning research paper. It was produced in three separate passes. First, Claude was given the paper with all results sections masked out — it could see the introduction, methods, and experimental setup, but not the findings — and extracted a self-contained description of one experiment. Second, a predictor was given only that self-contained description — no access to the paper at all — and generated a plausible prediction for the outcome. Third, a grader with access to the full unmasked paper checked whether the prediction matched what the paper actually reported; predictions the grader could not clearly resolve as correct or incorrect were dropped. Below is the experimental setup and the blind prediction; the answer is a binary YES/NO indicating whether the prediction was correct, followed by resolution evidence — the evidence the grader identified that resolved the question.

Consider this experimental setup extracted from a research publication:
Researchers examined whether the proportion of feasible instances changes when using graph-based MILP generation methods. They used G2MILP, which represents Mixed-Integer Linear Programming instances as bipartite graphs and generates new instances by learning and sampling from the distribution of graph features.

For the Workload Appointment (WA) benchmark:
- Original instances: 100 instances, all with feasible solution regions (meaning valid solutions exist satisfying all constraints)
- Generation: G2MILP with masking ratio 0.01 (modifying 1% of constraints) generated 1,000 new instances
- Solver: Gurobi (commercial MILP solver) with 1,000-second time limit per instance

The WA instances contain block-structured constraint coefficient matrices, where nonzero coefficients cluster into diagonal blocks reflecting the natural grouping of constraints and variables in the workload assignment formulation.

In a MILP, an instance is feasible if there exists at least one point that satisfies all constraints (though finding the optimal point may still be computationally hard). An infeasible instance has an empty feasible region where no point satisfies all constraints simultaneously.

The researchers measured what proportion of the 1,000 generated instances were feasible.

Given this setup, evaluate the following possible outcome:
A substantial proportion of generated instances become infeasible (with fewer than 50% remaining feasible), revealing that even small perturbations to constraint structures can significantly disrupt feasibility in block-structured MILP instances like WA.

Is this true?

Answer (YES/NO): YES